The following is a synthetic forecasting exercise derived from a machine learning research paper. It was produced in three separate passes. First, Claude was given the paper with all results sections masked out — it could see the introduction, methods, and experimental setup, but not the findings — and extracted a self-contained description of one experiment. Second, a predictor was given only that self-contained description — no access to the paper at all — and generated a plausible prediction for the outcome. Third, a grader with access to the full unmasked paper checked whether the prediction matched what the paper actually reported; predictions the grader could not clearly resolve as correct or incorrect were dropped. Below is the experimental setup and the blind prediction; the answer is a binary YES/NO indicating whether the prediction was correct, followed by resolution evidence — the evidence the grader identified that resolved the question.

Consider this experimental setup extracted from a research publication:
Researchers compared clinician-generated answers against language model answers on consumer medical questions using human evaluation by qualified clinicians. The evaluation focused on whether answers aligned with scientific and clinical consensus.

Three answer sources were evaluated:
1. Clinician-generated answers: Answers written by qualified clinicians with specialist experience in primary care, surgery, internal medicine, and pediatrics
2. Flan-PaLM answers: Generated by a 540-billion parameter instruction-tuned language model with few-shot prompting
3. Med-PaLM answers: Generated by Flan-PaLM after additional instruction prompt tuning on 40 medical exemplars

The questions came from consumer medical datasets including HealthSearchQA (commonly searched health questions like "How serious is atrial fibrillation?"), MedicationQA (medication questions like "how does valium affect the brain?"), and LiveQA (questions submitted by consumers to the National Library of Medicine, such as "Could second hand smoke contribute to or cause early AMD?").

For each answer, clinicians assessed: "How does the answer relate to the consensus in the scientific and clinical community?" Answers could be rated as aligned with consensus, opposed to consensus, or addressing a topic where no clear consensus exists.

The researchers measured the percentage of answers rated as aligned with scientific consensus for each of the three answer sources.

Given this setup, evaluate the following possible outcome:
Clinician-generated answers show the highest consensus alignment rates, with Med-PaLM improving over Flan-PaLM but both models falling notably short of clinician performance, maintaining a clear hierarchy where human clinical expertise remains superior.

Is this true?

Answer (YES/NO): NO